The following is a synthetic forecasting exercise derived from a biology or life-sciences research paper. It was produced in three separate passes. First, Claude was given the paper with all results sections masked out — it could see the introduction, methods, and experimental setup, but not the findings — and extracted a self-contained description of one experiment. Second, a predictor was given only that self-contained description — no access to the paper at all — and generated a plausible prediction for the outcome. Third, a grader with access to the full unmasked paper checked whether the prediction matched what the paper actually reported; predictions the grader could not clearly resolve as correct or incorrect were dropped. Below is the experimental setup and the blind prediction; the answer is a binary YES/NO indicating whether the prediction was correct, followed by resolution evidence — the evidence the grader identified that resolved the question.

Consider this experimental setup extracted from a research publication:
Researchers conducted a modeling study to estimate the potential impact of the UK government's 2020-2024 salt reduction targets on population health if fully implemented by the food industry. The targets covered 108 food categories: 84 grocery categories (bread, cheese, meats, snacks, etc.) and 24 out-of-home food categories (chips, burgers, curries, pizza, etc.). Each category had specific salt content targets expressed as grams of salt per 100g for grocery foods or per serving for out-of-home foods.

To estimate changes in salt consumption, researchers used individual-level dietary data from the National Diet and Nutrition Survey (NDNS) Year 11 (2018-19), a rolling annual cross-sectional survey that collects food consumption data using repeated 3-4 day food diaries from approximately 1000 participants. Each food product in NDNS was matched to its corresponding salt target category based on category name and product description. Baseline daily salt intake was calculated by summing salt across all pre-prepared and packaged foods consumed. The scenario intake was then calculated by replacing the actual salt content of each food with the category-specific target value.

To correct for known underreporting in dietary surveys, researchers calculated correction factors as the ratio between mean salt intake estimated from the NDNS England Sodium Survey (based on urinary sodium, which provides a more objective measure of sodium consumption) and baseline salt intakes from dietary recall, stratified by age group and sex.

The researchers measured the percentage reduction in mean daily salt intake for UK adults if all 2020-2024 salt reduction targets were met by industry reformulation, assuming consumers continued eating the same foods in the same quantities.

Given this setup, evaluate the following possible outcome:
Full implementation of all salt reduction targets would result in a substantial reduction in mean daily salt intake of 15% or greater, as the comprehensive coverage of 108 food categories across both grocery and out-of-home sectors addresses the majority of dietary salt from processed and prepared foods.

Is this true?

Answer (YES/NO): YES